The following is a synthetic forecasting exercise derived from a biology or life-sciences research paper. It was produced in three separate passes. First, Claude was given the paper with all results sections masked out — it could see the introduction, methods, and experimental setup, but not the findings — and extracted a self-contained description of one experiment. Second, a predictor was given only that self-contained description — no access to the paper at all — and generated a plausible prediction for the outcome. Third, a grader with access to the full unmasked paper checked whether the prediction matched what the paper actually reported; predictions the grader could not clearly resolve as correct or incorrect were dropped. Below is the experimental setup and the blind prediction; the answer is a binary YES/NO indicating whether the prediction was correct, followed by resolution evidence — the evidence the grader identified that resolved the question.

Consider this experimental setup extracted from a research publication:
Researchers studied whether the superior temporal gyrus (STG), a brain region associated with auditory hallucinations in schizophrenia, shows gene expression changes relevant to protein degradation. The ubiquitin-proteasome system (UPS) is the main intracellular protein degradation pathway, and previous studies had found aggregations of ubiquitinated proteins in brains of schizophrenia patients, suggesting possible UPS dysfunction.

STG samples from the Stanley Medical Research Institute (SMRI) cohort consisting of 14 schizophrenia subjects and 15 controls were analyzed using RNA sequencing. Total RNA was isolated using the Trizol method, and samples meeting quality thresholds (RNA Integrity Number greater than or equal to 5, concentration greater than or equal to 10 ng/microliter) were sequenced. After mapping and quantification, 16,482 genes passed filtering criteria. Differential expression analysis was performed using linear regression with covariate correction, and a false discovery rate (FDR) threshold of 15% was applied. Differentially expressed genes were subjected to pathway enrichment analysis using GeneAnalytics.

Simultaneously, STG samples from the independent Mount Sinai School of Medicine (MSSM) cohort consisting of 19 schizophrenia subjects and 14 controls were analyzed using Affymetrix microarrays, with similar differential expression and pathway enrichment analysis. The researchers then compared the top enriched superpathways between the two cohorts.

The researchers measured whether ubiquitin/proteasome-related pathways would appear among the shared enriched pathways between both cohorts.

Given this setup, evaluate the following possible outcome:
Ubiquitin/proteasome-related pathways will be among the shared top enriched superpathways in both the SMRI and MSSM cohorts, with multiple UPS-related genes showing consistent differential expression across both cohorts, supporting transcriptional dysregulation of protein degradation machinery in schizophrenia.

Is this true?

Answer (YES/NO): YES